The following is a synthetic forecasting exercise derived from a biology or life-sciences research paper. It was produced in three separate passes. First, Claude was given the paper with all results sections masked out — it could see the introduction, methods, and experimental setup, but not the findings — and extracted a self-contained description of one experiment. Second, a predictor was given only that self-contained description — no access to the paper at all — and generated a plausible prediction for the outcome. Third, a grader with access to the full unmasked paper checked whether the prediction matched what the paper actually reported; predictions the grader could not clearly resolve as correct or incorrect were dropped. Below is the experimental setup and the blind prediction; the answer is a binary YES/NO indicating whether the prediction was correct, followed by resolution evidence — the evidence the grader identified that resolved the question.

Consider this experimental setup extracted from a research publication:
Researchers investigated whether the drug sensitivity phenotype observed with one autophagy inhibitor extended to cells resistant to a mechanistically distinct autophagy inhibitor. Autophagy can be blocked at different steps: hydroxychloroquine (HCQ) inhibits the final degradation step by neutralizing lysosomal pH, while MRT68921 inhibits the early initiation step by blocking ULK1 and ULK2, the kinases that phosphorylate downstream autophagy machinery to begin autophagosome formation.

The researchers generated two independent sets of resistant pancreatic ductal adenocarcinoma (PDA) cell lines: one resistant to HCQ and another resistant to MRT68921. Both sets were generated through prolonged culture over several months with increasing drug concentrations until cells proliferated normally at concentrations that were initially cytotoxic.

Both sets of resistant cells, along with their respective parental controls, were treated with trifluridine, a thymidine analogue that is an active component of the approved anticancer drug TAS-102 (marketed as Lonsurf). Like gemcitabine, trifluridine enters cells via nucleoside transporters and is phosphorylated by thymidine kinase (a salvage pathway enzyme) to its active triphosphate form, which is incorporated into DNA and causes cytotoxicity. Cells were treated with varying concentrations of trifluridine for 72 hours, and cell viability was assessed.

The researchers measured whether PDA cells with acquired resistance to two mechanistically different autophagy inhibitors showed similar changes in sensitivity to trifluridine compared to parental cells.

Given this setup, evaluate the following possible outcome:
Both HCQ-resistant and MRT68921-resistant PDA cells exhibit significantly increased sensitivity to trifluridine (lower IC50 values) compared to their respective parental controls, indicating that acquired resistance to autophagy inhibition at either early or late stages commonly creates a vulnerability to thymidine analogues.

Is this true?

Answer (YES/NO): YES